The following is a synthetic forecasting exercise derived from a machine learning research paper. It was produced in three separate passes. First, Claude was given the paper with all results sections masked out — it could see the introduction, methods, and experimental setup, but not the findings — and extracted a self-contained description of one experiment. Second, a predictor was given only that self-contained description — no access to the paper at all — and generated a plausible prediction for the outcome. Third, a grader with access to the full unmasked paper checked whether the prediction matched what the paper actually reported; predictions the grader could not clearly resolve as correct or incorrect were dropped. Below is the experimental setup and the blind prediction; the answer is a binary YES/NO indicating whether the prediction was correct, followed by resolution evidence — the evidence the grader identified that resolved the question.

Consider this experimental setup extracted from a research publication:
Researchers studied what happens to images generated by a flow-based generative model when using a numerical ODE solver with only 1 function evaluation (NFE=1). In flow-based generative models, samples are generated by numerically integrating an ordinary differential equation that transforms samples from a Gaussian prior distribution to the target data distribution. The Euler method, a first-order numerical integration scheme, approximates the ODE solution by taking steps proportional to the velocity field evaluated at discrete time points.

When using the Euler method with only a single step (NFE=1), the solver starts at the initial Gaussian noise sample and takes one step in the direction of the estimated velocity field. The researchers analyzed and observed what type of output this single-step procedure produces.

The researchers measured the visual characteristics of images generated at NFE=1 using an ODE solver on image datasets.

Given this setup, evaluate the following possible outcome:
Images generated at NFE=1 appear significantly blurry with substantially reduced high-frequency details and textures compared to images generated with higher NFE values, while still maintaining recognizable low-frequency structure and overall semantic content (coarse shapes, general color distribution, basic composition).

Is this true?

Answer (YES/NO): NO